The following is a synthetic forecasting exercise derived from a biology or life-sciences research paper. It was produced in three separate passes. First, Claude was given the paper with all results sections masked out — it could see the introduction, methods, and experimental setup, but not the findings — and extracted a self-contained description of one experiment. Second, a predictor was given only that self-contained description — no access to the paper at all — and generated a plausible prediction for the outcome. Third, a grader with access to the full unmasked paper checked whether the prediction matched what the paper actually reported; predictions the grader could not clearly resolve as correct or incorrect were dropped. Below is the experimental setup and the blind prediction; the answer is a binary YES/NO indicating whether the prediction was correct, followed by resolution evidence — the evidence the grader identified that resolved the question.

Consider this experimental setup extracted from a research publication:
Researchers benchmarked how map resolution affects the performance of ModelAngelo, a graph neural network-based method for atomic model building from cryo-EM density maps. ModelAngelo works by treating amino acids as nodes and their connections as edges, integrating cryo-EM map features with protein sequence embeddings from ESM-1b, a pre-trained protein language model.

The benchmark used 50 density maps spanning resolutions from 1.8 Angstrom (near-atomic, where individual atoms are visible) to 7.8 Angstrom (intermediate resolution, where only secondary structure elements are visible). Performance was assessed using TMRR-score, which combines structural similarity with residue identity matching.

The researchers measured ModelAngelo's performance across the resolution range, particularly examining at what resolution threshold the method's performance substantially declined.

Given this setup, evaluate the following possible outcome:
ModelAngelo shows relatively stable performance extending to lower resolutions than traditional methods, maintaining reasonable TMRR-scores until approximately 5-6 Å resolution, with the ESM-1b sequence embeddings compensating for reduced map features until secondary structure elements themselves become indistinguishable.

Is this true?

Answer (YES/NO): NO